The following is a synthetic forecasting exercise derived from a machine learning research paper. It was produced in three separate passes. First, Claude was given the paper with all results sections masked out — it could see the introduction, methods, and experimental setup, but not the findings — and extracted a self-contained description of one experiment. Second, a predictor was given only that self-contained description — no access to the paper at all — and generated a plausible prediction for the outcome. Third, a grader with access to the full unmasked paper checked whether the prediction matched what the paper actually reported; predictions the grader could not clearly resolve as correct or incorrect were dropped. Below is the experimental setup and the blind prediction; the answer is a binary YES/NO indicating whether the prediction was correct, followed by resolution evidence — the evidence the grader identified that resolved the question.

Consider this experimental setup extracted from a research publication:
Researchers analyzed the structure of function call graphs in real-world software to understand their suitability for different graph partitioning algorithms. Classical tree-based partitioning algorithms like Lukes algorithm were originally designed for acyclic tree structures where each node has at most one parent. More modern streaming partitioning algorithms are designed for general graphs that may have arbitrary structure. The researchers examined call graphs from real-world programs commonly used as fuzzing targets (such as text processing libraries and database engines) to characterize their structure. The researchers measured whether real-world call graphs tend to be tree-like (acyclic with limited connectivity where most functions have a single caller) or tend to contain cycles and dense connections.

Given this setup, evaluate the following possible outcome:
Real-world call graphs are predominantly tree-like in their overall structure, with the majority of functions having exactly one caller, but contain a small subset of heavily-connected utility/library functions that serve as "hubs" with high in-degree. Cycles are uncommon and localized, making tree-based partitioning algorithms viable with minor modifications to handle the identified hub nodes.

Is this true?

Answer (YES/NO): NO